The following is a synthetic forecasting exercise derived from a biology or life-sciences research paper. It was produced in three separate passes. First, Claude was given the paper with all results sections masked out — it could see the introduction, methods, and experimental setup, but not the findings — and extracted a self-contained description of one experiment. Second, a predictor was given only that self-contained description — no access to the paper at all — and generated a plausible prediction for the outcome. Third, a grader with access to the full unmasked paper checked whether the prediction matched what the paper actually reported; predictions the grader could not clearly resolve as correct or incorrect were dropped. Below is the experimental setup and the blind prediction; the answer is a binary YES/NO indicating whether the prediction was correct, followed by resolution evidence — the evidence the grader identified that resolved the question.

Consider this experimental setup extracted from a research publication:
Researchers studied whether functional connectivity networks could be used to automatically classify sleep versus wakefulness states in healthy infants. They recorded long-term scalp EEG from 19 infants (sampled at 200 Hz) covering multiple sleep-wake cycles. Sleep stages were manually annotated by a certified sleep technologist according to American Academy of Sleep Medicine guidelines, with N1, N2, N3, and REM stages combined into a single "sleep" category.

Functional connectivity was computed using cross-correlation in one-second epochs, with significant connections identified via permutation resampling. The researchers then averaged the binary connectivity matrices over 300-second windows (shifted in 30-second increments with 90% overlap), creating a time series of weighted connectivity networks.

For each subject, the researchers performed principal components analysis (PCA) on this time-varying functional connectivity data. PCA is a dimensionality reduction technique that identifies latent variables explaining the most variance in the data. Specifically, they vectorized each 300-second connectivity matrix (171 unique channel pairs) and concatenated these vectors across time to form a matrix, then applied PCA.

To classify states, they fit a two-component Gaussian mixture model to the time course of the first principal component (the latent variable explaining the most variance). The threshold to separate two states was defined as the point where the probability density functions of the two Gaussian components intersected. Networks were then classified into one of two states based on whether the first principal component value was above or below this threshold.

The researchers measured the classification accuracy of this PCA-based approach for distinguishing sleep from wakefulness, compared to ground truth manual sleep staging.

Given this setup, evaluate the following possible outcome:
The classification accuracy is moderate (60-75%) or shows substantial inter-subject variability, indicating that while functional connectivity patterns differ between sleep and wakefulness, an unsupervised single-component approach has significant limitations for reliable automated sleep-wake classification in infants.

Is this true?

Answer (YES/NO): NO